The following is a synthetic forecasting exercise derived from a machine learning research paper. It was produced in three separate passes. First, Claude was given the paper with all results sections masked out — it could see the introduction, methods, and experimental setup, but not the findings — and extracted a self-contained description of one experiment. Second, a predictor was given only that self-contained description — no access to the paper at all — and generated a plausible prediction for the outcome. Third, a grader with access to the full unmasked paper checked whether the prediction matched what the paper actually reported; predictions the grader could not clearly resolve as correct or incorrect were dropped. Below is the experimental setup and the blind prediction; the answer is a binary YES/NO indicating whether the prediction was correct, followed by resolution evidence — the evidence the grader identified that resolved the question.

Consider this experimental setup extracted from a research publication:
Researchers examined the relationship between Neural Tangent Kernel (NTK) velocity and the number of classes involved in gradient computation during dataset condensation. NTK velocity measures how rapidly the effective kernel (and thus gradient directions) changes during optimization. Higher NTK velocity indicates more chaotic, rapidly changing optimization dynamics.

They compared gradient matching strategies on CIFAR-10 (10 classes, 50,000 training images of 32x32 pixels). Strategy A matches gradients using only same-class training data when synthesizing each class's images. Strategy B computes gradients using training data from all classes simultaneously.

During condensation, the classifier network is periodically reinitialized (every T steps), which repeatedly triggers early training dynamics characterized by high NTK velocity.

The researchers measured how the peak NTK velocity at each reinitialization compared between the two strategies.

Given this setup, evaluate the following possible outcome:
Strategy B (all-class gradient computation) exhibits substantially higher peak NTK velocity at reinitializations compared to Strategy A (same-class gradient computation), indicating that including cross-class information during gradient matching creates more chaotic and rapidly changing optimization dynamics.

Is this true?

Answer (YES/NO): YES